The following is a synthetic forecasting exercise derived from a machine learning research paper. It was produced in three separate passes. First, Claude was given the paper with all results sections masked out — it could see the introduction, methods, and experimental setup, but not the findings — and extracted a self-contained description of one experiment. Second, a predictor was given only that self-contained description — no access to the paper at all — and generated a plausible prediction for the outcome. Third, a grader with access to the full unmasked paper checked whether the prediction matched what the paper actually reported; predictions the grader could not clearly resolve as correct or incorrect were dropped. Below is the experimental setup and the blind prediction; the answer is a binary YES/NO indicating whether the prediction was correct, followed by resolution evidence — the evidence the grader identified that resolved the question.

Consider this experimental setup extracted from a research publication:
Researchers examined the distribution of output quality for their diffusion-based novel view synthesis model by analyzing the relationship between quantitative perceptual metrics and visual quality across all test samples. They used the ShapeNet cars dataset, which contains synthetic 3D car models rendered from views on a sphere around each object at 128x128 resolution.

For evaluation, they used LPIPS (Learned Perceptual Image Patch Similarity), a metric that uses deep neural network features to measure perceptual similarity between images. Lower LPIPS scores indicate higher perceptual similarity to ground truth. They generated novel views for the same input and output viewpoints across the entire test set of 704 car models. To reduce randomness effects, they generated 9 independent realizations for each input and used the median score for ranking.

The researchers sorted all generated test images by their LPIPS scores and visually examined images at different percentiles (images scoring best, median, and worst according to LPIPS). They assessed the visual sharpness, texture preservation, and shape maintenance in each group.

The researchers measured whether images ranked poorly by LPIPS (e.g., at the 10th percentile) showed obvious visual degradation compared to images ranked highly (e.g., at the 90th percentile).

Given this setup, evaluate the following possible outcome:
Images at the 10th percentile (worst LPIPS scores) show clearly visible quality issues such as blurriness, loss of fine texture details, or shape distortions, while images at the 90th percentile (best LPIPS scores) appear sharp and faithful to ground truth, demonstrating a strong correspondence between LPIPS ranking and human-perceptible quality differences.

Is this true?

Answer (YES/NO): NO